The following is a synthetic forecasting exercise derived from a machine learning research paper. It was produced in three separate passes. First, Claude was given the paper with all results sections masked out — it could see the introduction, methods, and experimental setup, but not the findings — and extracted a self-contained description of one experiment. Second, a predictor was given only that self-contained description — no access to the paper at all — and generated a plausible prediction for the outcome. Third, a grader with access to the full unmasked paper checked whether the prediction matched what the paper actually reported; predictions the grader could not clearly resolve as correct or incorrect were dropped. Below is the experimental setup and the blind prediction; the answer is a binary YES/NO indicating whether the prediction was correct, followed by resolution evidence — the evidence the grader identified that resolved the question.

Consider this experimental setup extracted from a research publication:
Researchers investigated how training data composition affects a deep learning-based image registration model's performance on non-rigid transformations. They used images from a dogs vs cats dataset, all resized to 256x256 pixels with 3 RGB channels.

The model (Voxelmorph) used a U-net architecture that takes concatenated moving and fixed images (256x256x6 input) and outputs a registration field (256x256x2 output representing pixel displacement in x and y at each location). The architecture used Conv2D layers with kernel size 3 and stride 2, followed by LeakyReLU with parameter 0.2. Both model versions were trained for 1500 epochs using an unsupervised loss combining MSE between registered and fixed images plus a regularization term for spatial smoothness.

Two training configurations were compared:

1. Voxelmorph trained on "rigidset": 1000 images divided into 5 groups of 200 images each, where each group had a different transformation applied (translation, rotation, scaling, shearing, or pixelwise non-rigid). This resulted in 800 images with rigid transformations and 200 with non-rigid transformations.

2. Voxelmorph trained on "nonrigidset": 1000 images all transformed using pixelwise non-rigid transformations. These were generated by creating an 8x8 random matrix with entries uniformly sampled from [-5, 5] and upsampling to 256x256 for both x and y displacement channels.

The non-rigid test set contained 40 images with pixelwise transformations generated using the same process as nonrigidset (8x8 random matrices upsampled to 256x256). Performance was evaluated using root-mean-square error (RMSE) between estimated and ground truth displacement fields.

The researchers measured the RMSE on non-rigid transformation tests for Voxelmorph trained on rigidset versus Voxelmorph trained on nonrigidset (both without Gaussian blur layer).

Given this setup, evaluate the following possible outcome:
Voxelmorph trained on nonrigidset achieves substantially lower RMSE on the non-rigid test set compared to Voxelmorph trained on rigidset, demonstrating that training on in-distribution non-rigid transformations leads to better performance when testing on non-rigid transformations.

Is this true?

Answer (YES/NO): NO